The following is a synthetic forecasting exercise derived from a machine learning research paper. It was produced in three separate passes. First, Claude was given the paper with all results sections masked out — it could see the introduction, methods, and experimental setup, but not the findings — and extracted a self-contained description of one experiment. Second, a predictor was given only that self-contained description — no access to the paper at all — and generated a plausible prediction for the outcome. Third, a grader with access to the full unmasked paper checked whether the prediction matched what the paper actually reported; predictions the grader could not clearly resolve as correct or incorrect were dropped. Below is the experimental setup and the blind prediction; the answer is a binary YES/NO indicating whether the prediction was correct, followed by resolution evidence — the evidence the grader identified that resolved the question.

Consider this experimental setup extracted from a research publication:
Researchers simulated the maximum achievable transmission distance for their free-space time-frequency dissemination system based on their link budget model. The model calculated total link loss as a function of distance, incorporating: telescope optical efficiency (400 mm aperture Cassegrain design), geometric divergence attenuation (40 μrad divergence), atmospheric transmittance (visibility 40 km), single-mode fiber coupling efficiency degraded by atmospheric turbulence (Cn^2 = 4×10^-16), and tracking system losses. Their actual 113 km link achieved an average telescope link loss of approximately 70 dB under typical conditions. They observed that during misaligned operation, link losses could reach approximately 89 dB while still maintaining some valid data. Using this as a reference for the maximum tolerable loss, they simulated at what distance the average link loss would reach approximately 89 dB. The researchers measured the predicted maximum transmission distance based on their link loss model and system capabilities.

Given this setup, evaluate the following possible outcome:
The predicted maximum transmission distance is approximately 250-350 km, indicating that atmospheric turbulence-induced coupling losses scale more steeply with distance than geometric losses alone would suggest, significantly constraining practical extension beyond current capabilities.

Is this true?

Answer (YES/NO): NO